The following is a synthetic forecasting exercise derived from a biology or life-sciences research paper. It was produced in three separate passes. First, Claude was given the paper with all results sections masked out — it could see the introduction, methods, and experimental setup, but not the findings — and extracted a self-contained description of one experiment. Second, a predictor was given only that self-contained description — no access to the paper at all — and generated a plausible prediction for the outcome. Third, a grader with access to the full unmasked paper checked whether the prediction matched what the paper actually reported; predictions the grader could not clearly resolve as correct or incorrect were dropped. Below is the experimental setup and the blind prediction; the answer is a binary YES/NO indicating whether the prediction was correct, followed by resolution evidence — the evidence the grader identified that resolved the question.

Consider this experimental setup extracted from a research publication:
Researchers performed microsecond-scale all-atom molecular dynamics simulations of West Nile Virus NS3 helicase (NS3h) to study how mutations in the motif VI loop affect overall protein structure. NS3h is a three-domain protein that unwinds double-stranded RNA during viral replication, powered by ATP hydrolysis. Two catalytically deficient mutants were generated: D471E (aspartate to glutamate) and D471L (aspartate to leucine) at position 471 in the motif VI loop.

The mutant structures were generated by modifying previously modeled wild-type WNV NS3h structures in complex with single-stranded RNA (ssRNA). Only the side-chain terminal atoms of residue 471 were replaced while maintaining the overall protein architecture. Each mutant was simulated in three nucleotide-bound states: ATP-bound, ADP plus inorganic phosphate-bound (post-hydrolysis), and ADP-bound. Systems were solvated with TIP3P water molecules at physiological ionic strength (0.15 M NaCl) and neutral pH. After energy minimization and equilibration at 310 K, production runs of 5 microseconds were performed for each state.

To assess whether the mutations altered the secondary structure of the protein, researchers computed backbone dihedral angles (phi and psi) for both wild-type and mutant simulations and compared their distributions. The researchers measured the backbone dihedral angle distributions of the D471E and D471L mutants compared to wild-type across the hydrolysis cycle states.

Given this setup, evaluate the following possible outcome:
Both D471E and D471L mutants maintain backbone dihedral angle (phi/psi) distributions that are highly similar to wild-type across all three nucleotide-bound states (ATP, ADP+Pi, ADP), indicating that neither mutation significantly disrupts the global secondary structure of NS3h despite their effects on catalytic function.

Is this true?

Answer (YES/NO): YES